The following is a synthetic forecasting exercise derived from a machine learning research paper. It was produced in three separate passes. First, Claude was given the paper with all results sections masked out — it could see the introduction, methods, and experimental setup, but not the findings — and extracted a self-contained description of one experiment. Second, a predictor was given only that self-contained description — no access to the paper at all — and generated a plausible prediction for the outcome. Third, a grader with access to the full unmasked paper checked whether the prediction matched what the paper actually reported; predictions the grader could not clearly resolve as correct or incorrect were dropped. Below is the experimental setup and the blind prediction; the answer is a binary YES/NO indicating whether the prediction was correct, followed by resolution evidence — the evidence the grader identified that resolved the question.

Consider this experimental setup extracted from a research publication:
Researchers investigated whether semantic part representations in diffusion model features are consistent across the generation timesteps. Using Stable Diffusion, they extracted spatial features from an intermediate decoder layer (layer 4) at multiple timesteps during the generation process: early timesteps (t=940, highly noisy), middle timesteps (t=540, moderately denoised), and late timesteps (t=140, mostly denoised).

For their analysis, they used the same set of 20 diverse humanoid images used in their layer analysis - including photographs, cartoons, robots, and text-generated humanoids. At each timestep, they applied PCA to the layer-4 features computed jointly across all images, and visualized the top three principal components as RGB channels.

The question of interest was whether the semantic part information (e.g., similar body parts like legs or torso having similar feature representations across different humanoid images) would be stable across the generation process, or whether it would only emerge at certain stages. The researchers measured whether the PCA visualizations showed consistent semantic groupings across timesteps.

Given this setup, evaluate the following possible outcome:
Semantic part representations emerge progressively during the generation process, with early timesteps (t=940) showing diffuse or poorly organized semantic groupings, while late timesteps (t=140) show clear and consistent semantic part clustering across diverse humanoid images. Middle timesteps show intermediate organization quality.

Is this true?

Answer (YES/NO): NO